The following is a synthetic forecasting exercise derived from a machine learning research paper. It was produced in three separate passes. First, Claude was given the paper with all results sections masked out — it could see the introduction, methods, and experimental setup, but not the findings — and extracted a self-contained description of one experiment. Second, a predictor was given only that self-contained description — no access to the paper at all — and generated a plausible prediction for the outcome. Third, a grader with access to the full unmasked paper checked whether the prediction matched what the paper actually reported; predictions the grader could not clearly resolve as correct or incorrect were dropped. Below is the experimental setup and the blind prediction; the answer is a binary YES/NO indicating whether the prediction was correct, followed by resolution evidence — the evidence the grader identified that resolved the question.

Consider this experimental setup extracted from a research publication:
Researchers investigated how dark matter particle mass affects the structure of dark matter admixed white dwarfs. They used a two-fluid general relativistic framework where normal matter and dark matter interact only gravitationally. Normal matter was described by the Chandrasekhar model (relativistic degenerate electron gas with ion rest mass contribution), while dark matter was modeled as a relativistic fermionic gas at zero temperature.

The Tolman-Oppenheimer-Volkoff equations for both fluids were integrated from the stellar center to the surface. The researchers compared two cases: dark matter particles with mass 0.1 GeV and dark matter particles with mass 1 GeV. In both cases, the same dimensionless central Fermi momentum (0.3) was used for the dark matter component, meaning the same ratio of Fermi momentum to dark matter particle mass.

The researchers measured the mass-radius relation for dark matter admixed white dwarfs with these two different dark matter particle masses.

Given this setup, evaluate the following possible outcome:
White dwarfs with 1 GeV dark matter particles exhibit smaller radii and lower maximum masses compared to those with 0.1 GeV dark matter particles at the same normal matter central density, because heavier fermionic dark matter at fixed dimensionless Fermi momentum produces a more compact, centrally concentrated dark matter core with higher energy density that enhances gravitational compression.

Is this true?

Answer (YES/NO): YES